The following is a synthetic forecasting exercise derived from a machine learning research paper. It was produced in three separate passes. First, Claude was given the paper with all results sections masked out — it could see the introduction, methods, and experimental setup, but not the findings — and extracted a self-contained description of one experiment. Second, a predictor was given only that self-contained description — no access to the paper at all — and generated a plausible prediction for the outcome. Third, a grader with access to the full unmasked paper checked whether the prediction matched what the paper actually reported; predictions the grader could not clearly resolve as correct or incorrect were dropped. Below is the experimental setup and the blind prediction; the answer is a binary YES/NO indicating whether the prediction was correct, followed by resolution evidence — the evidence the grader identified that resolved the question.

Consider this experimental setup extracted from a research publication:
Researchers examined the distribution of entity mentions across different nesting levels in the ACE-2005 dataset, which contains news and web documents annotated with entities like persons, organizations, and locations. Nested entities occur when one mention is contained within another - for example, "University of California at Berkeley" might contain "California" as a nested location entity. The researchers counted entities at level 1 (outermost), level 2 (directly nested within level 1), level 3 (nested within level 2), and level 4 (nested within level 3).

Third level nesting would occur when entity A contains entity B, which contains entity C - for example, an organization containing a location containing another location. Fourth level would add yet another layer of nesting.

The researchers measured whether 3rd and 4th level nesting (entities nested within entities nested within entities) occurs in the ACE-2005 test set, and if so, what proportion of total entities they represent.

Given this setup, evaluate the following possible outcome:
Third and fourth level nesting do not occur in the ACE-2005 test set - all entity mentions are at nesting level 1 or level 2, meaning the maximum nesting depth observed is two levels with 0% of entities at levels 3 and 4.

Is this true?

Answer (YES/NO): NO